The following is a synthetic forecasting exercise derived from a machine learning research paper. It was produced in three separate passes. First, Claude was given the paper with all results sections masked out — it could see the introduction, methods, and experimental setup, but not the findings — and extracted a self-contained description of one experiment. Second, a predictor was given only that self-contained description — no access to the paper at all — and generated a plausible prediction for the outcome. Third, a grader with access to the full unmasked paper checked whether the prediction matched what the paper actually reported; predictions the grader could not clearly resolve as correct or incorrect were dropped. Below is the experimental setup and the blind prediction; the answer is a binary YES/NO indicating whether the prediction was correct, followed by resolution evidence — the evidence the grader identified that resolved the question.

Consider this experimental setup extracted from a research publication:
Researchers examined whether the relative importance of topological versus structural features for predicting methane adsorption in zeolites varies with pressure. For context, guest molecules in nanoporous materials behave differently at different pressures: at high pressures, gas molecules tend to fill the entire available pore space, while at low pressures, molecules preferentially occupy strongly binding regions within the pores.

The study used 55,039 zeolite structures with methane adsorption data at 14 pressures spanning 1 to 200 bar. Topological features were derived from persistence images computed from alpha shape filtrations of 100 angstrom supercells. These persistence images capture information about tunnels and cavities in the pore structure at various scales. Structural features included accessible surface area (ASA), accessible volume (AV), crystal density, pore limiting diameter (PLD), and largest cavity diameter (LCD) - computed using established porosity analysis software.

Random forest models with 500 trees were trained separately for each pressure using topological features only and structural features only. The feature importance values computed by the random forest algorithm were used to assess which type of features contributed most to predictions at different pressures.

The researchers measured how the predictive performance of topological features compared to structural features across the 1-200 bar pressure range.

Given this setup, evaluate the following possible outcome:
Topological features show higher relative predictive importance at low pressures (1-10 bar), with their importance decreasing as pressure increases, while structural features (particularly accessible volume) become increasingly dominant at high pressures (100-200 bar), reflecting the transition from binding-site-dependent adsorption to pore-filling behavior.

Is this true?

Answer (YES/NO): NO